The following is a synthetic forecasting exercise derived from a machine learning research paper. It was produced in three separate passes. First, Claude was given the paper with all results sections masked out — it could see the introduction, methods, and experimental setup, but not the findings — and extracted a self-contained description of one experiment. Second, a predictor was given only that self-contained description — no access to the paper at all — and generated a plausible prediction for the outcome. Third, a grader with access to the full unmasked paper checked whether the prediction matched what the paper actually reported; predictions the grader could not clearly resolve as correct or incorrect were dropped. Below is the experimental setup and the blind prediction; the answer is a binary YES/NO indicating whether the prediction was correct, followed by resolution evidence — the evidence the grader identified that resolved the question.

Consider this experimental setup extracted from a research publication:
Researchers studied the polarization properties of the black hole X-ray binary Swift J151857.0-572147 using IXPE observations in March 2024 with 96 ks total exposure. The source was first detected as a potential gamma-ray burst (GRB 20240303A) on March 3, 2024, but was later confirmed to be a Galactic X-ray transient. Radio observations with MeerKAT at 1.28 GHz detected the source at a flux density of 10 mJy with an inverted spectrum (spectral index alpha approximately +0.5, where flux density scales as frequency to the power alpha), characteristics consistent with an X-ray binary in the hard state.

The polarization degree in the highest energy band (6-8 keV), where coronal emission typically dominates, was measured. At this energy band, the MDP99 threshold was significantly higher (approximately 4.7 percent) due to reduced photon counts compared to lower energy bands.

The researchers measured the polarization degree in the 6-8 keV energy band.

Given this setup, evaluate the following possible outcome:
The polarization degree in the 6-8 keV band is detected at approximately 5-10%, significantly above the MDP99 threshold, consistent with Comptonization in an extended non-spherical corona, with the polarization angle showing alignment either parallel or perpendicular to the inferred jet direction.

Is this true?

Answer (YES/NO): NO